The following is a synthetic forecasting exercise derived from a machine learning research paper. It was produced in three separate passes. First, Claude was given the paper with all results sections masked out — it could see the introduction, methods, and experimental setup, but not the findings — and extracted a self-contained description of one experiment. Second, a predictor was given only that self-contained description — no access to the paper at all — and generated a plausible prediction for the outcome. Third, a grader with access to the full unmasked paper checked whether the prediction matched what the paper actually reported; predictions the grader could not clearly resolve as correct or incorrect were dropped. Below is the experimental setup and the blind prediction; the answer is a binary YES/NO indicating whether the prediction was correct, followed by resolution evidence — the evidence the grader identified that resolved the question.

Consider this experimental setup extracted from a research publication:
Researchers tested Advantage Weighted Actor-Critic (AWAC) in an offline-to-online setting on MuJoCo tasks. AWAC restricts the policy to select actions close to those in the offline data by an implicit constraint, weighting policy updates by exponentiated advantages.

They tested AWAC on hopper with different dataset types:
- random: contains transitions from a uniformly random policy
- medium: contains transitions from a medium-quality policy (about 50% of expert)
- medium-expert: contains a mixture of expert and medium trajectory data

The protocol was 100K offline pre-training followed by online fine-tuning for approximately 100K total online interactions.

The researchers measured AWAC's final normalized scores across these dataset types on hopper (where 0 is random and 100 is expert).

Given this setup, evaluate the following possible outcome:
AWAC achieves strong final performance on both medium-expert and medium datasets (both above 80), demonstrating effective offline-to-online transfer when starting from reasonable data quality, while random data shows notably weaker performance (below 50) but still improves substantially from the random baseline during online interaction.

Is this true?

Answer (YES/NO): NO